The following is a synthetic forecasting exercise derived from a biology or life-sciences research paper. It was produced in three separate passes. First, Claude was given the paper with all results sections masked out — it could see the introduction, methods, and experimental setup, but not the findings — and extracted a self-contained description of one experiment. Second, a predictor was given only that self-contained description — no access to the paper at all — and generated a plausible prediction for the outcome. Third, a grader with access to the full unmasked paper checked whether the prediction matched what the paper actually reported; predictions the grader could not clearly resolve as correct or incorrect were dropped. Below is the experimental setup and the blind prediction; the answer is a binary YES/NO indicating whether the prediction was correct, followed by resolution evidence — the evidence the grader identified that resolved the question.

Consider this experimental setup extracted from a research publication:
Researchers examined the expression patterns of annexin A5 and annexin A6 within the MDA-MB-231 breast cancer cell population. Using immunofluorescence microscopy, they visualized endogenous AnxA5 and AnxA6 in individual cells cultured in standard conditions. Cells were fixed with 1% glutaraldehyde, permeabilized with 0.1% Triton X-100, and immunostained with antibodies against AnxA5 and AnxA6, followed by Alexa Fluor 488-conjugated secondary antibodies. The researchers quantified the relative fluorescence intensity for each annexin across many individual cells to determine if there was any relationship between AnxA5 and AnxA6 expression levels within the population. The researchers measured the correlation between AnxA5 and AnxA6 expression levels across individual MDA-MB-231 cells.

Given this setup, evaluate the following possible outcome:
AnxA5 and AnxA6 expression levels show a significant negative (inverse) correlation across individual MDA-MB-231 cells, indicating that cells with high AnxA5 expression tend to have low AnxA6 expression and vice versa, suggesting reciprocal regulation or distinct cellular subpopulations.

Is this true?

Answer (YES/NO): NO